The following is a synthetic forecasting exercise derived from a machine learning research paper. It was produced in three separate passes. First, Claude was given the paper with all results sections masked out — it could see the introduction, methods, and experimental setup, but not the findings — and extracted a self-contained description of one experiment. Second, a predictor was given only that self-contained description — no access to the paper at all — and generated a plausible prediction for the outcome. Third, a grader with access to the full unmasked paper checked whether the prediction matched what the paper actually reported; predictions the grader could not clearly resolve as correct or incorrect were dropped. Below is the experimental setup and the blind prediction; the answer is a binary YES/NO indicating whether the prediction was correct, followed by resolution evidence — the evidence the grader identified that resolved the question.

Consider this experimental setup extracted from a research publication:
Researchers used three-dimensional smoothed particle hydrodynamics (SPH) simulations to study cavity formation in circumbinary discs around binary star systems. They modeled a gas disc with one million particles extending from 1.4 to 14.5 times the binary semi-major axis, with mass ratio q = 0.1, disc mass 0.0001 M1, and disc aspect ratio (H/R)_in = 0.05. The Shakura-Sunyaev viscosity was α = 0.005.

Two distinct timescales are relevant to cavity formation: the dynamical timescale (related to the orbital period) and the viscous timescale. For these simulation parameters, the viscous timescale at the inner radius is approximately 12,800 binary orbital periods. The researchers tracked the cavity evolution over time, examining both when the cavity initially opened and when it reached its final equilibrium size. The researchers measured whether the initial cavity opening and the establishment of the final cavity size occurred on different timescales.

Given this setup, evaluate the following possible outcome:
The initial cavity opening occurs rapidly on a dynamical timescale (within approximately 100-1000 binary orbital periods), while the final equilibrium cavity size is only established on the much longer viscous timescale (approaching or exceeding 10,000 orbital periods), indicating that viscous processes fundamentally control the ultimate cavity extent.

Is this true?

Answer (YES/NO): NO